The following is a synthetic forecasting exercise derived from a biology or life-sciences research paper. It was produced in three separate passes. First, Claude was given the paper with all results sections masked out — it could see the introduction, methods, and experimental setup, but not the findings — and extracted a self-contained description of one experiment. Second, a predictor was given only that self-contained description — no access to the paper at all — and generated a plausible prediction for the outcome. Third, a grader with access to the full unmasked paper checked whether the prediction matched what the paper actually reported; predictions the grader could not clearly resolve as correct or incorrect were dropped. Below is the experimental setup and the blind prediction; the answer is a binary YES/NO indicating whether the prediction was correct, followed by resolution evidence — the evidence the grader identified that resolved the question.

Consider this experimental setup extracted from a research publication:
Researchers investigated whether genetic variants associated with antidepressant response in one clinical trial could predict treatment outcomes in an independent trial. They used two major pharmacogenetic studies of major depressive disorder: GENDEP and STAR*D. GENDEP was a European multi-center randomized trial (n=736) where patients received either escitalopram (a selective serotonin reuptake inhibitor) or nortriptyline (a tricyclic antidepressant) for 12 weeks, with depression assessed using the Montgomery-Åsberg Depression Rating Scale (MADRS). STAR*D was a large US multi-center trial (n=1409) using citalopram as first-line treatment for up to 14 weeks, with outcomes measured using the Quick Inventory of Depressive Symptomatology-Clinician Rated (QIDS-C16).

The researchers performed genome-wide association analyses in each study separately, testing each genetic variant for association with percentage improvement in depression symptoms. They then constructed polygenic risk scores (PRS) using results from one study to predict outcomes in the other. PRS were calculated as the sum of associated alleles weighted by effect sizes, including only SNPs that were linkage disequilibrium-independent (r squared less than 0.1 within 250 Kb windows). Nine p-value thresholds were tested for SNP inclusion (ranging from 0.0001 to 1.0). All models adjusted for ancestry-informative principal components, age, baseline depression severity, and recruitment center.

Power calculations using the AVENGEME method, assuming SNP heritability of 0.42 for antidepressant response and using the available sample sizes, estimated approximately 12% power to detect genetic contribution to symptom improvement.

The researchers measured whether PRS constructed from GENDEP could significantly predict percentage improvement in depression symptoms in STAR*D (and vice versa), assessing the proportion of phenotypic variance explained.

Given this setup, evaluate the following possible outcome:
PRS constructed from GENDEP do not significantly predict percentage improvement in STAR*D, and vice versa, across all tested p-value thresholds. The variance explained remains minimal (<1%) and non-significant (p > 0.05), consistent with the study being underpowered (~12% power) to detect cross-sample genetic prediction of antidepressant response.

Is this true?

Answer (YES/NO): YES